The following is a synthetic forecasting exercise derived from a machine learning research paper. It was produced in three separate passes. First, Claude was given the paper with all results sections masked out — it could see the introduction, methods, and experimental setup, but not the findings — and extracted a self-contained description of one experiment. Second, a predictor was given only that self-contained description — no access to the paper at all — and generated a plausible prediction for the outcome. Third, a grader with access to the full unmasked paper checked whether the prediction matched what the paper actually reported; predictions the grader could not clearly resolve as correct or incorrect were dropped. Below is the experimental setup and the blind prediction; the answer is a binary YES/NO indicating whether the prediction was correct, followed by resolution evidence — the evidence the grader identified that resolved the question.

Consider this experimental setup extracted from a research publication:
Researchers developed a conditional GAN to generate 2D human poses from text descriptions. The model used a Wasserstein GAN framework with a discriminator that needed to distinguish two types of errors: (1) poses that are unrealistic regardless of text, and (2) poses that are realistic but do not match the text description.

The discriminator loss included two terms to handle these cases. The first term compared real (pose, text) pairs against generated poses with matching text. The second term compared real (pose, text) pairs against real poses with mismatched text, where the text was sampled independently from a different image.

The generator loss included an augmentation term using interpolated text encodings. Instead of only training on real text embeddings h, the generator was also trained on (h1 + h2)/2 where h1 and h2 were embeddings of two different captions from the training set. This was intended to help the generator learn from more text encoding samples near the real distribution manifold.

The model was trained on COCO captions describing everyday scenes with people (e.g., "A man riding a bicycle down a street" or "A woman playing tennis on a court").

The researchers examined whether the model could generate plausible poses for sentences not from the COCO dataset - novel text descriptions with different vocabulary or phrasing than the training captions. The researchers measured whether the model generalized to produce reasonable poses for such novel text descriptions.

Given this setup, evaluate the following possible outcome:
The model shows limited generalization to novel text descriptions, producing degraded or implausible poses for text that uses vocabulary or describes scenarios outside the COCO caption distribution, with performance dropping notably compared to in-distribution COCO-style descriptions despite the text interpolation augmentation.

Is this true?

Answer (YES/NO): NO